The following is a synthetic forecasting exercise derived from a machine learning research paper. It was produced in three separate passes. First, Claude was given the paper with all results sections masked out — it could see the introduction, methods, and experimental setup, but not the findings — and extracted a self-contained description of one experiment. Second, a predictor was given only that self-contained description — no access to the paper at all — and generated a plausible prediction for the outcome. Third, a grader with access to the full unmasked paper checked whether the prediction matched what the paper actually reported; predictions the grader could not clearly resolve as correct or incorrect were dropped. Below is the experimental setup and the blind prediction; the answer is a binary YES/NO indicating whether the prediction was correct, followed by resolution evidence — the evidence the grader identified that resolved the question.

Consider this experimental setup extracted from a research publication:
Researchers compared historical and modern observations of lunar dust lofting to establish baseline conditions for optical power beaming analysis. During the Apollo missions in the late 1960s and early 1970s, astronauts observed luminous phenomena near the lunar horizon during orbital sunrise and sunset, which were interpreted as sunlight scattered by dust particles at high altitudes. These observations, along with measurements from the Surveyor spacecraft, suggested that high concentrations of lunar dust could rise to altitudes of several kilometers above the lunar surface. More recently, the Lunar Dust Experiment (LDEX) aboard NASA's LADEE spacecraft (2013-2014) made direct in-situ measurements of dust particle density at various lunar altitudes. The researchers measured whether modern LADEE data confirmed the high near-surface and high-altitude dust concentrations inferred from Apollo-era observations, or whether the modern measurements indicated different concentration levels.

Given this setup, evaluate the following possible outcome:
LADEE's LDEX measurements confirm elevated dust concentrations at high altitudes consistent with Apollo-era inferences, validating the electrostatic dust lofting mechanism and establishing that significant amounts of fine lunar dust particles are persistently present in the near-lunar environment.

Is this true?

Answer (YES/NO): NO